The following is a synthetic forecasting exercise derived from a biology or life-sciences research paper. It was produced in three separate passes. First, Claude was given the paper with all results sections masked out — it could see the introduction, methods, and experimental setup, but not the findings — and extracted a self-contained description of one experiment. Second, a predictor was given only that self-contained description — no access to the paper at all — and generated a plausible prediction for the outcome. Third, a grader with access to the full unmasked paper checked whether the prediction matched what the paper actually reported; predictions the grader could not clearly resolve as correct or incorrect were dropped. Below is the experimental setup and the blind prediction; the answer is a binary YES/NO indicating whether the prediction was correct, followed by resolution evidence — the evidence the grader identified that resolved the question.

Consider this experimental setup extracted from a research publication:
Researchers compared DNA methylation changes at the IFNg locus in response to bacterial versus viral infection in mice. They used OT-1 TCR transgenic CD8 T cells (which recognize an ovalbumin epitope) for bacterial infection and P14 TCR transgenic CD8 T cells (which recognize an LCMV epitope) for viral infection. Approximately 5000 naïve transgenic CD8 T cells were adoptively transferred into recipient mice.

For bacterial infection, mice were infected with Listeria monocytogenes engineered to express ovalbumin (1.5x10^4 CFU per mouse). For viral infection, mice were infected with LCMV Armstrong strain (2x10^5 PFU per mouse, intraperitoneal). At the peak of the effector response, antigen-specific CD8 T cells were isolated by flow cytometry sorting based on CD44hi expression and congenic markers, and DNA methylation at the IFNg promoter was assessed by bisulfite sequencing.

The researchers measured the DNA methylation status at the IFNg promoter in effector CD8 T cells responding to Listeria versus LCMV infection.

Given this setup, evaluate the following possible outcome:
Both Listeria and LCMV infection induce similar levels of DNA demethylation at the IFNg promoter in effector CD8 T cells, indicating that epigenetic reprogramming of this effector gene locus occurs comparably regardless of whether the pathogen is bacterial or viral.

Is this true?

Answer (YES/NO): YES